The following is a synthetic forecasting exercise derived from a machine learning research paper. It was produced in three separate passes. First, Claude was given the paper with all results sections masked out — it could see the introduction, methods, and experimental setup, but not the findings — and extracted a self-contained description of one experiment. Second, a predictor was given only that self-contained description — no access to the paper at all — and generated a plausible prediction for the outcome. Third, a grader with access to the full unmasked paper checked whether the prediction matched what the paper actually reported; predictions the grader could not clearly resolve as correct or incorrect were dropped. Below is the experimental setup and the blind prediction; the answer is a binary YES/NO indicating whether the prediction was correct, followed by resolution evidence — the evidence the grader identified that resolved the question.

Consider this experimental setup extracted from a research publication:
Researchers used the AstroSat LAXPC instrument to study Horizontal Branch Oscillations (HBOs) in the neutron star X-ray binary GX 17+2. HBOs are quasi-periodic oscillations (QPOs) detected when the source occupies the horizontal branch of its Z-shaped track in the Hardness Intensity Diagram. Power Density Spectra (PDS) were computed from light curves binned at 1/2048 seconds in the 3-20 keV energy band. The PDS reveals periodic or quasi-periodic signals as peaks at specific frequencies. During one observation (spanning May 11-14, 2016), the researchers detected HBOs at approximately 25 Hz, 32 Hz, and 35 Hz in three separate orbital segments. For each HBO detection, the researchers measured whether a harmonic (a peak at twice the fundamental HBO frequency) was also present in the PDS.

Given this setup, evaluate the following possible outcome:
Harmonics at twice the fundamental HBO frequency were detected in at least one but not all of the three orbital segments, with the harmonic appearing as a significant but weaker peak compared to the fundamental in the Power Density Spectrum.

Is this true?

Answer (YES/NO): NO